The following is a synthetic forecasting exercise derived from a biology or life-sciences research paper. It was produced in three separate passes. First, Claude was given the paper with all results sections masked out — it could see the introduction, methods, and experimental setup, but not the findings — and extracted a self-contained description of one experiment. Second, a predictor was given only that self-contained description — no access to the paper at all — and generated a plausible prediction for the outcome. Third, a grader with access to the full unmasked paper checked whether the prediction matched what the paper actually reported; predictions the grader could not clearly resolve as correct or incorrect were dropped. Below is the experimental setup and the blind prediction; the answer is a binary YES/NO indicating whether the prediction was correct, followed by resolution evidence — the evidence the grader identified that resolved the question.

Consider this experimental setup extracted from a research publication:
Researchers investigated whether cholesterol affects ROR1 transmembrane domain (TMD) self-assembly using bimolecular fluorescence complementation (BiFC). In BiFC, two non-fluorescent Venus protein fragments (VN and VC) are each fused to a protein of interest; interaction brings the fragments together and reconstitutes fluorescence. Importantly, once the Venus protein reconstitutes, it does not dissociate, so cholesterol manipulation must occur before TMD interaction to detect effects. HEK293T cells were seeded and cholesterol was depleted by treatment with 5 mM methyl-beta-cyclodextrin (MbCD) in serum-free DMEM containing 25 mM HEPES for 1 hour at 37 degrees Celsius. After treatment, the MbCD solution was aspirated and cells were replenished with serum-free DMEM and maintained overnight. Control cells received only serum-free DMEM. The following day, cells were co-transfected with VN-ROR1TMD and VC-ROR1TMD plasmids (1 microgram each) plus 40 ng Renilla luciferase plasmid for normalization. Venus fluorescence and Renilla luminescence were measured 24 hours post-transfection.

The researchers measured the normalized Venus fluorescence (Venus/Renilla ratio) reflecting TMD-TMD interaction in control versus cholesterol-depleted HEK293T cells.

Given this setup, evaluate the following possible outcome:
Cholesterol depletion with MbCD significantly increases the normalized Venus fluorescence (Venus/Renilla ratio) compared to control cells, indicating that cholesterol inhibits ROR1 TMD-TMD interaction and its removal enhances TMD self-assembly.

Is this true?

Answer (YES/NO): NO